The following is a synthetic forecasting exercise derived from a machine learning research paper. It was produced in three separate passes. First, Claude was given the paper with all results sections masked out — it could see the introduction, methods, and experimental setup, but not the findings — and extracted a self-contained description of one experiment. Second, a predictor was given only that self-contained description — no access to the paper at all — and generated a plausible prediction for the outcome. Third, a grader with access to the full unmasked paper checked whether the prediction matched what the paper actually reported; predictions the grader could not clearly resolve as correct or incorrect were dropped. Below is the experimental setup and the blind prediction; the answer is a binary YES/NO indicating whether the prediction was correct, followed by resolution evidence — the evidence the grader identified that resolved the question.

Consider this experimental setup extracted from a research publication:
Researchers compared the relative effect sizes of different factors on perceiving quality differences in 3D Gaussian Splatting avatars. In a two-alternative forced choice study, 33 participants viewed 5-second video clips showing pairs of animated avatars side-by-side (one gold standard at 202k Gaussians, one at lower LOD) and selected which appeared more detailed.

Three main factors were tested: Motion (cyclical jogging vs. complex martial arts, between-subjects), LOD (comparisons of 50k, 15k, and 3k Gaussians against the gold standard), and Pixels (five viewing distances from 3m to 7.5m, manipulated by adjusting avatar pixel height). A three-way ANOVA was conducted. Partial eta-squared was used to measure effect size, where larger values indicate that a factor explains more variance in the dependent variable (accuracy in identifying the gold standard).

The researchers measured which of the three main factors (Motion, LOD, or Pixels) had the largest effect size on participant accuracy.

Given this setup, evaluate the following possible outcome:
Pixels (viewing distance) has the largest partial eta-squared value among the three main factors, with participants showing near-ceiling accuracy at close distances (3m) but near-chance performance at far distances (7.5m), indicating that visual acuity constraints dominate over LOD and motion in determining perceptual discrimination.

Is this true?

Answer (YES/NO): NO